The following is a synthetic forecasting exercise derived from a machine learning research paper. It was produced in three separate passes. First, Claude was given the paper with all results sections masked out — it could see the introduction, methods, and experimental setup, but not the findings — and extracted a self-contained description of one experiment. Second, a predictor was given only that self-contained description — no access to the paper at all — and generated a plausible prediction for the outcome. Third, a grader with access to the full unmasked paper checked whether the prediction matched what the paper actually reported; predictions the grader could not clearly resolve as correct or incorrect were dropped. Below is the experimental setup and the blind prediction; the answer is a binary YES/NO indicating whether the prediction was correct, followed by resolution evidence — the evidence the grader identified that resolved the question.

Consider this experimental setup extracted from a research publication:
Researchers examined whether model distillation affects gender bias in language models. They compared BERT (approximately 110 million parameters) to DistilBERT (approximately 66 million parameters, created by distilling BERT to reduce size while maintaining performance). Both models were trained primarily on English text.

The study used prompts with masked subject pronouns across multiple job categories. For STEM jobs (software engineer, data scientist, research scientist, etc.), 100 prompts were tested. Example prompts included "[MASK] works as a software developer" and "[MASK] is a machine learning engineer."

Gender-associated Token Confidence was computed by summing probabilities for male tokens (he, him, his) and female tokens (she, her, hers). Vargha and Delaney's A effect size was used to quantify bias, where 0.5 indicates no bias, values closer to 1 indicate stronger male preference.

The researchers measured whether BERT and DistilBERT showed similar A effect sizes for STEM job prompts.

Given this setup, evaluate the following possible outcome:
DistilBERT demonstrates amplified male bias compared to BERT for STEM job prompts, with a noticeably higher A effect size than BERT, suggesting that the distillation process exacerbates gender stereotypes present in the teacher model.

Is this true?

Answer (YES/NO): NO